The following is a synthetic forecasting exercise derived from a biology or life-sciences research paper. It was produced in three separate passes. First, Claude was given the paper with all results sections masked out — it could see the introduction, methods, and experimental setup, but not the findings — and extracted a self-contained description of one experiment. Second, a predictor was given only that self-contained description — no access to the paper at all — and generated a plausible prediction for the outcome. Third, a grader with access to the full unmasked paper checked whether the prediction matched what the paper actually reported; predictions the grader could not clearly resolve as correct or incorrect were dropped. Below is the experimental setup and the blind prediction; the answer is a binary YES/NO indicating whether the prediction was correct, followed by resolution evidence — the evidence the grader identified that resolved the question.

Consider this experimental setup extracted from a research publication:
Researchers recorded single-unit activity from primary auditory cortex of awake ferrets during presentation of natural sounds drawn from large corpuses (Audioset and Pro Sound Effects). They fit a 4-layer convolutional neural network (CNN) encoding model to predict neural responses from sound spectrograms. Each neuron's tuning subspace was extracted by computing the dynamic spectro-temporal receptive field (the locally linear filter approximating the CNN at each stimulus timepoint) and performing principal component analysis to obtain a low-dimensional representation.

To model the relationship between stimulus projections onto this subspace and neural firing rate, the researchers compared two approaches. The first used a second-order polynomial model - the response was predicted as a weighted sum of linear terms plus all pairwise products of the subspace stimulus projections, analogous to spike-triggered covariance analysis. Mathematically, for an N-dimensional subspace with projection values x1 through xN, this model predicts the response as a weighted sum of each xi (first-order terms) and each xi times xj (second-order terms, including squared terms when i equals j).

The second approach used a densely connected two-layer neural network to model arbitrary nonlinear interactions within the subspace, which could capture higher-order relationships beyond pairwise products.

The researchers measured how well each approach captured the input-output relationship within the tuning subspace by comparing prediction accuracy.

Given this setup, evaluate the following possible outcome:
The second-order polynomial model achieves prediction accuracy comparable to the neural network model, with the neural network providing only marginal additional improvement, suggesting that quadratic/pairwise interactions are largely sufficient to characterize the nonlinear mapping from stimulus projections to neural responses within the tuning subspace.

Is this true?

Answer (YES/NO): NO